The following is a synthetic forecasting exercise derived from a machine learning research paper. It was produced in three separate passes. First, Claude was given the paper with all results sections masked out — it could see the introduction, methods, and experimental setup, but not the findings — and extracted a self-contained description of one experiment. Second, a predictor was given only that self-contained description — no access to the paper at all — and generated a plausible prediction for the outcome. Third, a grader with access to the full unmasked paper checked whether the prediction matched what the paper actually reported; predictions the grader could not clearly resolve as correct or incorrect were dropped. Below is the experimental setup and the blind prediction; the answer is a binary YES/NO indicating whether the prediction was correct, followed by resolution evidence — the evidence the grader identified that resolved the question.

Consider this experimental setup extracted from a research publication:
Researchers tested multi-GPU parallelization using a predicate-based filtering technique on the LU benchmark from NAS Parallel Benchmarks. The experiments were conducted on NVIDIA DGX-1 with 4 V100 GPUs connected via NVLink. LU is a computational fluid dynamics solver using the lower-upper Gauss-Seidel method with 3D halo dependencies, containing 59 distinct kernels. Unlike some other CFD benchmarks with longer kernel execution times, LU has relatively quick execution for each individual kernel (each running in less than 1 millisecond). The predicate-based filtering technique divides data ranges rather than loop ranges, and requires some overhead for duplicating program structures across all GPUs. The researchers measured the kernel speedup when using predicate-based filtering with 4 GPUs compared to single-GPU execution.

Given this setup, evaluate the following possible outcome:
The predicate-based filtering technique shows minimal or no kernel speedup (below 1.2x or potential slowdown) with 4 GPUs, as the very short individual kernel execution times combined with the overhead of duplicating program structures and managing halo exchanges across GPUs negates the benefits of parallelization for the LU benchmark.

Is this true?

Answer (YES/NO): NO